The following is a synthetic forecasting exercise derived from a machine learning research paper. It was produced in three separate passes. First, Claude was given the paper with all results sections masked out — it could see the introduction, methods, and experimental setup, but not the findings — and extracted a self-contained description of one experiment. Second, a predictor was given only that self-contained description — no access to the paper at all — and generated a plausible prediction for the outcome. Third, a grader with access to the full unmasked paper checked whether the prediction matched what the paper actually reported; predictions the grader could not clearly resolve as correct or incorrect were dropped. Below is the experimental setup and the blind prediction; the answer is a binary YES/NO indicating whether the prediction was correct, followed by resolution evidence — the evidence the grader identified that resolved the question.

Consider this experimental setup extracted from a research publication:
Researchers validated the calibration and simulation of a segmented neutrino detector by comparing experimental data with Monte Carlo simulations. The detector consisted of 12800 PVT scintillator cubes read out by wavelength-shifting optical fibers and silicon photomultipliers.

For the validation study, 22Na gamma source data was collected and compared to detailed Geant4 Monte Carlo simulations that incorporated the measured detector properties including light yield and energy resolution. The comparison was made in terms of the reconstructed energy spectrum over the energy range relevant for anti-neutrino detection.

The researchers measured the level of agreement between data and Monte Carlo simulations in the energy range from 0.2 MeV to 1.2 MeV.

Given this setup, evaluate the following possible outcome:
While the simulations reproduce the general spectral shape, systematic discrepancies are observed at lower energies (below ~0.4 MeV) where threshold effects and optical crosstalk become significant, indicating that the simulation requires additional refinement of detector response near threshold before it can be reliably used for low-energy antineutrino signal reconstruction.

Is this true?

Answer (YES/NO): NO